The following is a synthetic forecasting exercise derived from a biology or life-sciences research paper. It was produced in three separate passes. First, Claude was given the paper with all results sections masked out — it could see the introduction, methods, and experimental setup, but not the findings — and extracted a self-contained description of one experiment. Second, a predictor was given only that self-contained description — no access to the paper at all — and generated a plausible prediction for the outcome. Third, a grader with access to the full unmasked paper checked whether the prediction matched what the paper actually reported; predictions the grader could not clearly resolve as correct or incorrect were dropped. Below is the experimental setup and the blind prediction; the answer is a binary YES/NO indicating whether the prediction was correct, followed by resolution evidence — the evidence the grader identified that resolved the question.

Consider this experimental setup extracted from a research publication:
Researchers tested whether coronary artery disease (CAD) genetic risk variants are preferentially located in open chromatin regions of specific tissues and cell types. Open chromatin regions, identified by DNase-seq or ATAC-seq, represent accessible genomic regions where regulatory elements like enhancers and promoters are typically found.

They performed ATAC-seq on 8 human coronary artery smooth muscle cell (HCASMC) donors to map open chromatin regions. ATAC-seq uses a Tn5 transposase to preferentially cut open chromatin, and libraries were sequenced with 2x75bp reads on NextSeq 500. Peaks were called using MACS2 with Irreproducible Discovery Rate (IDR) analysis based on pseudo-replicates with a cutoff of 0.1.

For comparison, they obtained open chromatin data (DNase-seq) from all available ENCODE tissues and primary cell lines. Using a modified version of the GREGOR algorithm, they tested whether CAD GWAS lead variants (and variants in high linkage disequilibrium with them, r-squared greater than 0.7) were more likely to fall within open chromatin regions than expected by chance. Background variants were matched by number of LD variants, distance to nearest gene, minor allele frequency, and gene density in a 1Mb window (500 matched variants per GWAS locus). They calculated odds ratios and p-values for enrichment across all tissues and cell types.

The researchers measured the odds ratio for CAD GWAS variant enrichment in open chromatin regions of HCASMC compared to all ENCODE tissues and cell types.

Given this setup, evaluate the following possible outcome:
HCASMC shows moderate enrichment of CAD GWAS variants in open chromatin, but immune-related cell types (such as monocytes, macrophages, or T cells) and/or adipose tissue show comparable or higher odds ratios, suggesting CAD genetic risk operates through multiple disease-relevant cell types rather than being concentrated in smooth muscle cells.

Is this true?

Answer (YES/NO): NO